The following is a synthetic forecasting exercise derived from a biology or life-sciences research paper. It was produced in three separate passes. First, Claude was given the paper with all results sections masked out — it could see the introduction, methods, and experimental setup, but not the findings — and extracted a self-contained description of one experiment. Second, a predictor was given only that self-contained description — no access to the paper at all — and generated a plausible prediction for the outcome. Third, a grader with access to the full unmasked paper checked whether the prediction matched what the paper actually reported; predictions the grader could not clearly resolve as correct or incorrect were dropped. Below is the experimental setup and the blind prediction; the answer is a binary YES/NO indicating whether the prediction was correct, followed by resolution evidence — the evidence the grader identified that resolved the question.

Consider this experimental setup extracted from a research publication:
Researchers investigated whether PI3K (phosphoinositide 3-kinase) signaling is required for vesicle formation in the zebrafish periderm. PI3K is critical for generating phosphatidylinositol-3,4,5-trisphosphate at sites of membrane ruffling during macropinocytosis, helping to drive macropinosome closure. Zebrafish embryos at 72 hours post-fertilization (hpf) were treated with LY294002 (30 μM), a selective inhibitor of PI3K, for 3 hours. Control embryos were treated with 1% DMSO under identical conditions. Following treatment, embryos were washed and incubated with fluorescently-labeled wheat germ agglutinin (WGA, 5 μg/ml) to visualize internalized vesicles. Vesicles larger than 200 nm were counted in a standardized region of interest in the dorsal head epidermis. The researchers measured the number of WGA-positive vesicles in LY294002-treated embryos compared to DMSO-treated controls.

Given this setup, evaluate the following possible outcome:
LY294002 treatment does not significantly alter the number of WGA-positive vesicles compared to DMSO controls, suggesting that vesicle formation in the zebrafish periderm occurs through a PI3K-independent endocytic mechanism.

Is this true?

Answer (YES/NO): NO